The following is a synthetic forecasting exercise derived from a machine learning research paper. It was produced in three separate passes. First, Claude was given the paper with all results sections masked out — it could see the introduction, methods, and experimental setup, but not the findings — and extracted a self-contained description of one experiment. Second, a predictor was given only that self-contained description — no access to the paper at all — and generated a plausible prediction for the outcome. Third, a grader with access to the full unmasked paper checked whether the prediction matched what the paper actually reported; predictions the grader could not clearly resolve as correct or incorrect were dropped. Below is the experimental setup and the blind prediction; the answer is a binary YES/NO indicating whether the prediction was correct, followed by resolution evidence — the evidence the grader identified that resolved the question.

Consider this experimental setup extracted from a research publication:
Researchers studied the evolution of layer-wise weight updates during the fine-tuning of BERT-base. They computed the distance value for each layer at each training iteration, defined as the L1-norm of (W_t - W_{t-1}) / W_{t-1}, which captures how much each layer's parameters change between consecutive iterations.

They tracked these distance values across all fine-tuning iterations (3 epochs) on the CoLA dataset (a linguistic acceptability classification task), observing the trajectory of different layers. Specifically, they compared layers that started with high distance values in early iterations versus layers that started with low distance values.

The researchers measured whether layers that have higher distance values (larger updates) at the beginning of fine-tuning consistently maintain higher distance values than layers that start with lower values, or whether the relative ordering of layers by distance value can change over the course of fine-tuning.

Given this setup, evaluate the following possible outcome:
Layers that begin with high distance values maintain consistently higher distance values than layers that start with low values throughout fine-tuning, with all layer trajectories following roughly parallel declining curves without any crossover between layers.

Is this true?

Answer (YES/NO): NO